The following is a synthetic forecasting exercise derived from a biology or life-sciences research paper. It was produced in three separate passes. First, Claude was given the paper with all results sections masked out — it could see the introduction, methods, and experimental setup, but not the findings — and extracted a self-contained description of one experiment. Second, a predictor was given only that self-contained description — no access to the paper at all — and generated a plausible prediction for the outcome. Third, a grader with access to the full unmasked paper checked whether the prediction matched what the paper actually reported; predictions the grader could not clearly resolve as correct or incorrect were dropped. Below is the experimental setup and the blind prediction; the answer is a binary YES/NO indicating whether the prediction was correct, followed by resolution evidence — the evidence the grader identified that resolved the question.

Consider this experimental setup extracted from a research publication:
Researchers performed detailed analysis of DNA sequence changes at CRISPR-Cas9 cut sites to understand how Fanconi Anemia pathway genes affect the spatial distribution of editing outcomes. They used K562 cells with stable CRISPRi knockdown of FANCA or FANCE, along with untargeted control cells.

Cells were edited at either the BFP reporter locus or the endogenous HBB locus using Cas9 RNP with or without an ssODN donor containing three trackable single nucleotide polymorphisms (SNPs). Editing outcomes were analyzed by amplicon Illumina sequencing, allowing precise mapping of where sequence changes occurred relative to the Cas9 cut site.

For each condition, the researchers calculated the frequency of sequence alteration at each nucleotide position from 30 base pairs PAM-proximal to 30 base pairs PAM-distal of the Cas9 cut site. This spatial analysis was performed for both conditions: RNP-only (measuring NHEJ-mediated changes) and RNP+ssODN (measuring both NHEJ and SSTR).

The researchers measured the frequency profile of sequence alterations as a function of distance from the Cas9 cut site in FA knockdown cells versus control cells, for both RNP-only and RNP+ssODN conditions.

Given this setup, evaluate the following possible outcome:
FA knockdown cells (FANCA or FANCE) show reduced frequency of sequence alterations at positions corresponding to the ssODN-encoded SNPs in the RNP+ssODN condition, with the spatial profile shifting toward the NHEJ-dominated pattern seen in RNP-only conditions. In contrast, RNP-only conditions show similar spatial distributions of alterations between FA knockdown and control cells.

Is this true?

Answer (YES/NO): YES